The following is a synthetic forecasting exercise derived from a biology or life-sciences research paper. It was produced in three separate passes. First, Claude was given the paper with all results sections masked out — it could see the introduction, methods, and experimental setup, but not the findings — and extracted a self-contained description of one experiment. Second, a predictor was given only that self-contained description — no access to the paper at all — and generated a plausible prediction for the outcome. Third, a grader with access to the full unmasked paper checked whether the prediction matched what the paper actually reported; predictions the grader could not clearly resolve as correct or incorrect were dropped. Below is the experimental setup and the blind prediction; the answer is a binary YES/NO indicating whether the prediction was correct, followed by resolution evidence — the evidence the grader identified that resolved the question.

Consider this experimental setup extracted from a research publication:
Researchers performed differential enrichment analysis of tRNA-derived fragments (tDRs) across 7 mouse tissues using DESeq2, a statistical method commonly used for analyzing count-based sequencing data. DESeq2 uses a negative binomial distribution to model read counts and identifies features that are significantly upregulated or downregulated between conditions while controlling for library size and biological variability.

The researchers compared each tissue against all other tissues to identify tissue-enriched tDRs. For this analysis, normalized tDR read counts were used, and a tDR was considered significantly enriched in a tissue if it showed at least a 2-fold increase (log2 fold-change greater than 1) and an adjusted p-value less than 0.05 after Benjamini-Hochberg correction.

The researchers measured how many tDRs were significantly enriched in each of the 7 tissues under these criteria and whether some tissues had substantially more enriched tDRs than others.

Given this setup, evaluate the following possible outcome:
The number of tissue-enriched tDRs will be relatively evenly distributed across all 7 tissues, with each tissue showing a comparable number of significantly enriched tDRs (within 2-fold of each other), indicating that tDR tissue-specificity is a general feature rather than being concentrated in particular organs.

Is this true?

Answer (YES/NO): NO